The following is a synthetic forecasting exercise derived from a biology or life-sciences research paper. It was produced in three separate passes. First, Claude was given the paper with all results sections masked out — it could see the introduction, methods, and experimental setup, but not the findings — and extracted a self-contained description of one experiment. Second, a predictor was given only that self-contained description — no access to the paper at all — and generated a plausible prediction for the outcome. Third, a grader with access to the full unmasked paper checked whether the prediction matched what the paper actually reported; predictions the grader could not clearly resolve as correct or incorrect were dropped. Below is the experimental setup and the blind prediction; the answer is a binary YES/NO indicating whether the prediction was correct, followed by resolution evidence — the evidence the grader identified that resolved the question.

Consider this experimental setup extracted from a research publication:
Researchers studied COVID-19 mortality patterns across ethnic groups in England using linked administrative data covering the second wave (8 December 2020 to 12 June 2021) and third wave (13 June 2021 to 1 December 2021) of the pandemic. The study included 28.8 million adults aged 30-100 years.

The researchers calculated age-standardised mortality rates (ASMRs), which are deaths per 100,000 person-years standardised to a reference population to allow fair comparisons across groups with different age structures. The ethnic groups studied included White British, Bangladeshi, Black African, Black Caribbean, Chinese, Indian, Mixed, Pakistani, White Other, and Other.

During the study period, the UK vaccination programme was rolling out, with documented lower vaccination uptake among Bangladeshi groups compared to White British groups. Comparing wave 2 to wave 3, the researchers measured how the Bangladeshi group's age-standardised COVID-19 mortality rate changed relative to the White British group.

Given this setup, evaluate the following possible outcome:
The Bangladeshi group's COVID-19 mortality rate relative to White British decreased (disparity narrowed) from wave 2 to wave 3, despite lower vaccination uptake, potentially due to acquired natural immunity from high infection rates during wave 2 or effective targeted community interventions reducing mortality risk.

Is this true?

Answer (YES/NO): NO